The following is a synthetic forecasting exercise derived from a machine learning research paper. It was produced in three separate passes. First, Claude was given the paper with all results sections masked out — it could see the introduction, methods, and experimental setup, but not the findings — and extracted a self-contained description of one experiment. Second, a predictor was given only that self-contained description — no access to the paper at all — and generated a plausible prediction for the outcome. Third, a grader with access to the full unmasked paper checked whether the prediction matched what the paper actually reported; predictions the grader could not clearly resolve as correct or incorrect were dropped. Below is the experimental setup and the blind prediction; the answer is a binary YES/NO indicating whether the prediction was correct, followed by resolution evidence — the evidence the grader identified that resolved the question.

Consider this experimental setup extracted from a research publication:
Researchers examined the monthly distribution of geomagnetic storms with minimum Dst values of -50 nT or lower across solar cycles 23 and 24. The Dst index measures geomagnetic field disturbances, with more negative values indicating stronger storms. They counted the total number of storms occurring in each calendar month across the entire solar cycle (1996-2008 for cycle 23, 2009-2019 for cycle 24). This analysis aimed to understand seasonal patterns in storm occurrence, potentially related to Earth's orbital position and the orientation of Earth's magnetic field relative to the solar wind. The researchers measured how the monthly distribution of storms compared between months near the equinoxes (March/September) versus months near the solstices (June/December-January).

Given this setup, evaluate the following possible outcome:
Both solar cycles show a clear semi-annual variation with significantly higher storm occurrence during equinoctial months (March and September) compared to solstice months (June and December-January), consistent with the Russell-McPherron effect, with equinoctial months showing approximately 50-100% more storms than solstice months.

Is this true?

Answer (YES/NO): YES